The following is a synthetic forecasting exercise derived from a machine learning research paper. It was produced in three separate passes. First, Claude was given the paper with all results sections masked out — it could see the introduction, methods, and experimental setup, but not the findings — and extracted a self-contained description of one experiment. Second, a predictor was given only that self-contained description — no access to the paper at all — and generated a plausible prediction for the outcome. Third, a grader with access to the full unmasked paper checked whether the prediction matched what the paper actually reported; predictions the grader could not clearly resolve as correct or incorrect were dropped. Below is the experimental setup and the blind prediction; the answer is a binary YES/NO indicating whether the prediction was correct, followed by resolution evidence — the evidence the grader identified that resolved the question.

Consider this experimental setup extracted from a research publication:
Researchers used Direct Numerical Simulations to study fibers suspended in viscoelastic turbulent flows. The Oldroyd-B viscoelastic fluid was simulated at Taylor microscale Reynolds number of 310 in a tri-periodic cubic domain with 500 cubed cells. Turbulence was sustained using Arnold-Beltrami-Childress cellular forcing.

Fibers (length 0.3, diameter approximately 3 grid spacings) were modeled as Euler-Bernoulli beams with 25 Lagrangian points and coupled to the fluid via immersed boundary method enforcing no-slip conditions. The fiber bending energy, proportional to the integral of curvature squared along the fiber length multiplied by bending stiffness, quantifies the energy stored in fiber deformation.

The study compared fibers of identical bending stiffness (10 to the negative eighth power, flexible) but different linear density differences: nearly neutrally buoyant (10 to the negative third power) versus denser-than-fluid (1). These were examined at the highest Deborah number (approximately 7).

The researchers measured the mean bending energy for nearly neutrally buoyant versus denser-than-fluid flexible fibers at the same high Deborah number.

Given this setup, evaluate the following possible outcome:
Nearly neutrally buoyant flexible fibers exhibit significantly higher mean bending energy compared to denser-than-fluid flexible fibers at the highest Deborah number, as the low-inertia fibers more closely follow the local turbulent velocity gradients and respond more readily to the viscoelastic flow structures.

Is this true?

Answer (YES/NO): NO